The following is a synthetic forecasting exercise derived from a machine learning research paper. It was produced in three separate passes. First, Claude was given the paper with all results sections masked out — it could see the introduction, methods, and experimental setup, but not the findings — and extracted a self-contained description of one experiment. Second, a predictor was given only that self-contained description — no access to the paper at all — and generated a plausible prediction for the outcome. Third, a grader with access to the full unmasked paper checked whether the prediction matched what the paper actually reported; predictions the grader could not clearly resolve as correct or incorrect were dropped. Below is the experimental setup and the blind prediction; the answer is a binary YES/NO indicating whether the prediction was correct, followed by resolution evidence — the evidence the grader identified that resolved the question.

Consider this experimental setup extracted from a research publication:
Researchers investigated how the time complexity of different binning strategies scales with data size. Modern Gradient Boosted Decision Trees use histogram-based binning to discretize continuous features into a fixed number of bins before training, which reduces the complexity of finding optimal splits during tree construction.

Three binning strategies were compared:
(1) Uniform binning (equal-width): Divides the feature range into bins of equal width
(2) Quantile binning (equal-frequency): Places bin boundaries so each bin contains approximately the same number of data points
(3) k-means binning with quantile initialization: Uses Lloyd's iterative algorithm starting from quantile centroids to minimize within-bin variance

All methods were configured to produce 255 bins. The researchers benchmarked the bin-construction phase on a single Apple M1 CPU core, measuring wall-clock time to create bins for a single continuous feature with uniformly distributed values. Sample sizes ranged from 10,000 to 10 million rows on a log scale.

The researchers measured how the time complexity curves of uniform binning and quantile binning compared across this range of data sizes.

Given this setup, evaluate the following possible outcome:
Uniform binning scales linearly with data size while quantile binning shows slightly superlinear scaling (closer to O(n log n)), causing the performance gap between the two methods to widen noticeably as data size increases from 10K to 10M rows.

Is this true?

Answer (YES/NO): NO